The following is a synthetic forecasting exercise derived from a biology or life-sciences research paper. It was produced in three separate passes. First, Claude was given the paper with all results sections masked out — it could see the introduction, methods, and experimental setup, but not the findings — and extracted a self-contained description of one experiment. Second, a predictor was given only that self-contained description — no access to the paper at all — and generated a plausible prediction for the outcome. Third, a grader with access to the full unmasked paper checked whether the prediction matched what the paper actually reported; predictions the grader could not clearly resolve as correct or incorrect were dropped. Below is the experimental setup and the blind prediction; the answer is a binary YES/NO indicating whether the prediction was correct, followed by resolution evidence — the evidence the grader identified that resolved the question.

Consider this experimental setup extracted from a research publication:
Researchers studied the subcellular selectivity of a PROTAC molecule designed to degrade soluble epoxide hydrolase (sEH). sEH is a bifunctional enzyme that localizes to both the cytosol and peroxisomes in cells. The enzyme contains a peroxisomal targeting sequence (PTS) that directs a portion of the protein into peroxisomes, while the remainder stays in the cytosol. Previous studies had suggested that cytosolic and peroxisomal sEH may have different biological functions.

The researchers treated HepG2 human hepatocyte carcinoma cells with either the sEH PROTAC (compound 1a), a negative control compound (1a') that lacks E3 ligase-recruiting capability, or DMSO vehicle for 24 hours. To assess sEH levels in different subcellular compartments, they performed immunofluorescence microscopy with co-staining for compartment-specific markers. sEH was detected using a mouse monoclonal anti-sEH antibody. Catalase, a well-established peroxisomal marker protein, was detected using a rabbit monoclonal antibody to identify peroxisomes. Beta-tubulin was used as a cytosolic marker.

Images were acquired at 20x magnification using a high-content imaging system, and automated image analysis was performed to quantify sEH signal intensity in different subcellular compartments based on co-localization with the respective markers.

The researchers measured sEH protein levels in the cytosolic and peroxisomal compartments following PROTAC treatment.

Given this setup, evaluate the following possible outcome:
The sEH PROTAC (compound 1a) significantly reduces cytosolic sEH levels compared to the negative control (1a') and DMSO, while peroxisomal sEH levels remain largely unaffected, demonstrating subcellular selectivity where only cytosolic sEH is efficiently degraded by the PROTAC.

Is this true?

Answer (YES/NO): YES